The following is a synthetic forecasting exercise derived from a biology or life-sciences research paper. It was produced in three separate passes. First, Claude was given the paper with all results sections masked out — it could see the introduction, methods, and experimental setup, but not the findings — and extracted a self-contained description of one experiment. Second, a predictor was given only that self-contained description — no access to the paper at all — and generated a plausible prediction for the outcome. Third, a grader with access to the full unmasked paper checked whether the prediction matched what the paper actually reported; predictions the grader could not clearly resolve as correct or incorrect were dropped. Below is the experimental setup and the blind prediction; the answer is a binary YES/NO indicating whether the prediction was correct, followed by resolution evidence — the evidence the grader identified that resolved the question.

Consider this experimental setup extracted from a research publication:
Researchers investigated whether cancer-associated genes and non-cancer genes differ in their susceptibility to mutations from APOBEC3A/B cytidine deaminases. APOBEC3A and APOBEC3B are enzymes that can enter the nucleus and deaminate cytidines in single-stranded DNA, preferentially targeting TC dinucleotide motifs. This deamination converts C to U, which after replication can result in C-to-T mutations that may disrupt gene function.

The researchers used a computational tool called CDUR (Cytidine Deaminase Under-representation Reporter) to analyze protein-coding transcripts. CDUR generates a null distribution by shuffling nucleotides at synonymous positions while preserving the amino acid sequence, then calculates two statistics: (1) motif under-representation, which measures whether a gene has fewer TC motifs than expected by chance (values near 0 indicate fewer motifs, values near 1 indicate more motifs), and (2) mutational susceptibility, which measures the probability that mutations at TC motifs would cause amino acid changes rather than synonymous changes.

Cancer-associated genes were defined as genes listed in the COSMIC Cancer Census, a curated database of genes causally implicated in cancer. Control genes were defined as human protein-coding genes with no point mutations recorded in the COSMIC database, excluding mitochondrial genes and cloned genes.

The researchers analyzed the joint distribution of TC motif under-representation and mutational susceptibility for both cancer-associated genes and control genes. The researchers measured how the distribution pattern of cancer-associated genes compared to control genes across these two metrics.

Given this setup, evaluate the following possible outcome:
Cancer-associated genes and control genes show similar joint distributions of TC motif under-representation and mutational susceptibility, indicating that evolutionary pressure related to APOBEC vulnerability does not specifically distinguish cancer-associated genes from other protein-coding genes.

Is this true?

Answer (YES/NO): NO